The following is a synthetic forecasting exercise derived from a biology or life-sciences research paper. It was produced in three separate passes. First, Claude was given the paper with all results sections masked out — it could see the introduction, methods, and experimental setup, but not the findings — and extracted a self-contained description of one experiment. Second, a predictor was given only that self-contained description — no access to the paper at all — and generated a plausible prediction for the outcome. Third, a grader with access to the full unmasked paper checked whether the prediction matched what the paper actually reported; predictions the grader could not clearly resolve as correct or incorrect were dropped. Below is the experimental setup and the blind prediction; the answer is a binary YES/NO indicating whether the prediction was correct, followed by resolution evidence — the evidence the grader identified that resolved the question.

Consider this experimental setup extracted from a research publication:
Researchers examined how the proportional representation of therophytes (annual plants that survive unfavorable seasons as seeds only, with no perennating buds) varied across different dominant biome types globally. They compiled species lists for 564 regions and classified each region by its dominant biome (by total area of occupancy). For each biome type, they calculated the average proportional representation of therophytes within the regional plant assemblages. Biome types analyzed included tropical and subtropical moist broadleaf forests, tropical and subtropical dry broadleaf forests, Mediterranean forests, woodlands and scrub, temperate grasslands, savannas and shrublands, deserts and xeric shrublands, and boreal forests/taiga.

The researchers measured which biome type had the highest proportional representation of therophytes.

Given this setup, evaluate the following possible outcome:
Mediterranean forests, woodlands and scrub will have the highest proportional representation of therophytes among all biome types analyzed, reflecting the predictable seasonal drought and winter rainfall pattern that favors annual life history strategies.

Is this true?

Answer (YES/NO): NO